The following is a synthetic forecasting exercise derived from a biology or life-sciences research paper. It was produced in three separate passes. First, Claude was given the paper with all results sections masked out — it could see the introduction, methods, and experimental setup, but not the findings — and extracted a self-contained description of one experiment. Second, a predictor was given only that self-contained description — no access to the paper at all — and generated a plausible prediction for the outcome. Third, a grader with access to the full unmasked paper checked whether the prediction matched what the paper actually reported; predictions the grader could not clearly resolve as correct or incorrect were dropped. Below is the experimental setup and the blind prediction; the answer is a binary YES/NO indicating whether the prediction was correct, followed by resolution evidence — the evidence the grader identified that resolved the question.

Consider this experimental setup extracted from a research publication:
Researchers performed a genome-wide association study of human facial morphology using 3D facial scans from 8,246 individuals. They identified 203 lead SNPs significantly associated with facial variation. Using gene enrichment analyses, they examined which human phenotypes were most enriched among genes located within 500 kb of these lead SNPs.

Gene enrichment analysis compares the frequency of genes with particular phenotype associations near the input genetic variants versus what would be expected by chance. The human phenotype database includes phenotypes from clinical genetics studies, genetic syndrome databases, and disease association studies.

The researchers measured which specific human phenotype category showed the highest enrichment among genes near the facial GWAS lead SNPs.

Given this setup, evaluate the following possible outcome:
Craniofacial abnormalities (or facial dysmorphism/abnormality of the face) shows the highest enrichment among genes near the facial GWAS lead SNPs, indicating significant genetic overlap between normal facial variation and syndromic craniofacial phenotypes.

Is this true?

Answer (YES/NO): NO